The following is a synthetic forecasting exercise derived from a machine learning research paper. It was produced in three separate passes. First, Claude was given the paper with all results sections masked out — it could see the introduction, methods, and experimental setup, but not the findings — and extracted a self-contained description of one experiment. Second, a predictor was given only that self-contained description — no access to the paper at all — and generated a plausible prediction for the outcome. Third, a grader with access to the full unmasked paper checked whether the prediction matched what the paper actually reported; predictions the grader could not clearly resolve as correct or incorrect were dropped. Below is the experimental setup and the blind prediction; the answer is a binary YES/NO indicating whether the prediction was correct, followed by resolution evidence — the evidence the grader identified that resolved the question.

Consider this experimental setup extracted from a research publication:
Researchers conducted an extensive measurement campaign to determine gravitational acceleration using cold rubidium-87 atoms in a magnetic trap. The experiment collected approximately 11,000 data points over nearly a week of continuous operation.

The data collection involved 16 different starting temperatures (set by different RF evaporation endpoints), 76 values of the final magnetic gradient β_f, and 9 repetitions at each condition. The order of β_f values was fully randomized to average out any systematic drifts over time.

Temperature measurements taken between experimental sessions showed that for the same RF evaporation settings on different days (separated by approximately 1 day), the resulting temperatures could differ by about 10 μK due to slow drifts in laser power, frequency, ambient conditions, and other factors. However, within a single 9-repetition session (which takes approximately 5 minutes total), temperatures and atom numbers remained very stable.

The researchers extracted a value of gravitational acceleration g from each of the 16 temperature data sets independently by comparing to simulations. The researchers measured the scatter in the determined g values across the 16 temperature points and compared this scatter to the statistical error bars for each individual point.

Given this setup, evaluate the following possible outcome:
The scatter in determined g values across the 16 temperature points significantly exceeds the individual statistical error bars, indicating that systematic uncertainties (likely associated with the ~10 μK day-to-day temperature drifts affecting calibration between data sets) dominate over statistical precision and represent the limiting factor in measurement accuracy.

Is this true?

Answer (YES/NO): YES